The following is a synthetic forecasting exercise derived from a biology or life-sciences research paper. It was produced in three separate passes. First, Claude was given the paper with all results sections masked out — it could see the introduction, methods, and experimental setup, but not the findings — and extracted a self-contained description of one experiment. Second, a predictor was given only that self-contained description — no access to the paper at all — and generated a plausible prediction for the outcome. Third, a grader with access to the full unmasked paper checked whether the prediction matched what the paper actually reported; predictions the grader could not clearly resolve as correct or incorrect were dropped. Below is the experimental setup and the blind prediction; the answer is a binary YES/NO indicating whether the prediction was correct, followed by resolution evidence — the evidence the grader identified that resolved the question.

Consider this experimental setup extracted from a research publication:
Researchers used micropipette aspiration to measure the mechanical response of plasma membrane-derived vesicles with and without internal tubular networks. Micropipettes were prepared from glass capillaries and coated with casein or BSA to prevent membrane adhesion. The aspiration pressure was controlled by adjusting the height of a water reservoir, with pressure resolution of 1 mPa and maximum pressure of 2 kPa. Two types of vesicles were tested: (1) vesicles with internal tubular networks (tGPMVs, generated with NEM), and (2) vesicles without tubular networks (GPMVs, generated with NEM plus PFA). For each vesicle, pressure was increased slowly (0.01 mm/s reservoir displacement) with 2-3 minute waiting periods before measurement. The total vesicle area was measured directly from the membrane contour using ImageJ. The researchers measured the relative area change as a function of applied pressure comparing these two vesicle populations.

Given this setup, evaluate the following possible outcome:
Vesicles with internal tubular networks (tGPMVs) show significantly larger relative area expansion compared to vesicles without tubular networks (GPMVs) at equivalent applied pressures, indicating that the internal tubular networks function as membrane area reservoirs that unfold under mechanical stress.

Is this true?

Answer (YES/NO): YES